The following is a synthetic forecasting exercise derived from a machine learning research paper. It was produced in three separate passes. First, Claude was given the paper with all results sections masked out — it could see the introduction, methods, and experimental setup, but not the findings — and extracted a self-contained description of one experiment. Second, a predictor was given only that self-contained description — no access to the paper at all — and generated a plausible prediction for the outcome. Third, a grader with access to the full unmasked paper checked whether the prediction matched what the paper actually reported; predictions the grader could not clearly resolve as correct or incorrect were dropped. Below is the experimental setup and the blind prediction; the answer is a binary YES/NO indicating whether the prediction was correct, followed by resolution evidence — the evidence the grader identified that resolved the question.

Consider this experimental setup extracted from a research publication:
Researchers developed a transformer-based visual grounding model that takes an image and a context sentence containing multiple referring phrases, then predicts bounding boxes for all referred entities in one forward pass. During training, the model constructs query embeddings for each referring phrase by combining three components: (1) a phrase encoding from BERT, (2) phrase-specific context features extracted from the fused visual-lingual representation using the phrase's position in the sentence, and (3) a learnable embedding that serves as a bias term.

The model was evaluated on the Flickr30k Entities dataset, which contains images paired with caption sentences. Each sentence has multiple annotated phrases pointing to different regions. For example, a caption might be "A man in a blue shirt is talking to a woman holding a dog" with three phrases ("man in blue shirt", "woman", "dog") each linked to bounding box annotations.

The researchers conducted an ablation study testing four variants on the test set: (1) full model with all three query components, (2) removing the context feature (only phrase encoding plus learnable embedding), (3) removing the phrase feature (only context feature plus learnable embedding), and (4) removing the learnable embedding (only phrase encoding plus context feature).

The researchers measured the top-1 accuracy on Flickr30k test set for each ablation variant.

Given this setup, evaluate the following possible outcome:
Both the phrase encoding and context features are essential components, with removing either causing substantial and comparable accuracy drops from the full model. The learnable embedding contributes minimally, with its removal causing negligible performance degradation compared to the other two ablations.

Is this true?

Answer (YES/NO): NO